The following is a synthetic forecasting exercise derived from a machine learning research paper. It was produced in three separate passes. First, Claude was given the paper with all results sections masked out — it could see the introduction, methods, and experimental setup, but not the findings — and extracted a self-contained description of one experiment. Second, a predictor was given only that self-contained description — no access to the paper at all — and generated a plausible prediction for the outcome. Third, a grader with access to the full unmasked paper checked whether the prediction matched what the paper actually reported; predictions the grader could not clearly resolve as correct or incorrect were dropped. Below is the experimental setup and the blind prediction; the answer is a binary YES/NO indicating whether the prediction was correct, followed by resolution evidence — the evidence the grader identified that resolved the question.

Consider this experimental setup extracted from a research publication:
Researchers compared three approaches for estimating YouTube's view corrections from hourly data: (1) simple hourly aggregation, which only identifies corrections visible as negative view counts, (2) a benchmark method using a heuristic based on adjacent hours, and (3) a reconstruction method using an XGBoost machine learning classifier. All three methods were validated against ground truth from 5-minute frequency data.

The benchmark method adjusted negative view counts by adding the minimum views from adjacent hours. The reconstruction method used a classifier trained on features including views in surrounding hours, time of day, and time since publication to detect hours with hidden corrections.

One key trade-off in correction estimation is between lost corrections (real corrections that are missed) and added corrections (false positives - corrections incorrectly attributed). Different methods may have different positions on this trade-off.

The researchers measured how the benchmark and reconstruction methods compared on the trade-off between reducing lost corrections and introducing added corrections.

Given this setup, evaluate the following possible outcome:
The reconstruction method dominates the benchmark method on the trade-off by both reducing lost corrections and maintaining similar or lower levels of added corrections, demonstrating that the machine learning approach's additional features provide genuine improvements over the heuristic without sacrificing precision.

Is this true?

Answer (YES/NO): NO